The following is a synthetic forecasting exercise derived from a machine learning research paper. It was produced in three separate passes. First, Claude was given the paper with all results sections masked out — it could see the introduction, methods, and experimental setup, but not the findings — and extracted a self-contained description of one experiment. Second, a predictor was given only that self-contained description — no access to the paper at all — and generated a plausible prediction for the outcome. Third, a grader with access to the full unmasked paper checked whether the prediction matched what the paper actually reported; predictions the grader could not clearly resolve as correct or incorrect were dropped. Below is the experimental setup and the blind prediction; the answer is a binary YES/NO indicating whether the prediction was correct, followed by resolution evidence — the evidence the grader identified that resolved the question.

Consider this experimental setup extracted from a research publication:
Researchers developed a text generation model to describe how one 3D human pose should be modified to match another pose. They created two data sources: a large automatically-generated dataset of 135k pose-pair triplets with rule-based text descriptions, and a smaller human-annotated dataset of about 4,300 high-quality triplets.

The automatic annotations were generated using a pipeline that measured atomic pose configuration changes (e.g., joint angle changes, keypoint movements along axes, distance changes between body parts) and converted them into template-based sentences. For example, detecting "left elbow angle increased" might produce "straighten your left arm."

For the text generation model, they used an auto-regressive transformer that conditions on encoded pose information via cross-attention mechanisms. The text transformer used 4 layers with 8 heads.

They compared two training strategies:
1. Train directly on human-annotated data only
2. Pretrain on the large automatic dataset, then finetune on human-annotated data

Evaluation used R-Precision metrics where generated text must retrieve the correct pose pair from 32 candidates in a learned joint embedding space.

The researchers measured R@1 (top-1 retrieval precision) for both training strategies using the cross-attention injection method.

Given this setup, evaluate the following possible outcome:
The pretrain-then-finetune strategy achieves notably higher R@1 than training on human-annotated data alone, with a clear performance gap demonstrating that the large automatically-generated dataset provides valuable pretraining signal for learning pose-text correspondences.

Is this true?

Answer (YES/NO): YES